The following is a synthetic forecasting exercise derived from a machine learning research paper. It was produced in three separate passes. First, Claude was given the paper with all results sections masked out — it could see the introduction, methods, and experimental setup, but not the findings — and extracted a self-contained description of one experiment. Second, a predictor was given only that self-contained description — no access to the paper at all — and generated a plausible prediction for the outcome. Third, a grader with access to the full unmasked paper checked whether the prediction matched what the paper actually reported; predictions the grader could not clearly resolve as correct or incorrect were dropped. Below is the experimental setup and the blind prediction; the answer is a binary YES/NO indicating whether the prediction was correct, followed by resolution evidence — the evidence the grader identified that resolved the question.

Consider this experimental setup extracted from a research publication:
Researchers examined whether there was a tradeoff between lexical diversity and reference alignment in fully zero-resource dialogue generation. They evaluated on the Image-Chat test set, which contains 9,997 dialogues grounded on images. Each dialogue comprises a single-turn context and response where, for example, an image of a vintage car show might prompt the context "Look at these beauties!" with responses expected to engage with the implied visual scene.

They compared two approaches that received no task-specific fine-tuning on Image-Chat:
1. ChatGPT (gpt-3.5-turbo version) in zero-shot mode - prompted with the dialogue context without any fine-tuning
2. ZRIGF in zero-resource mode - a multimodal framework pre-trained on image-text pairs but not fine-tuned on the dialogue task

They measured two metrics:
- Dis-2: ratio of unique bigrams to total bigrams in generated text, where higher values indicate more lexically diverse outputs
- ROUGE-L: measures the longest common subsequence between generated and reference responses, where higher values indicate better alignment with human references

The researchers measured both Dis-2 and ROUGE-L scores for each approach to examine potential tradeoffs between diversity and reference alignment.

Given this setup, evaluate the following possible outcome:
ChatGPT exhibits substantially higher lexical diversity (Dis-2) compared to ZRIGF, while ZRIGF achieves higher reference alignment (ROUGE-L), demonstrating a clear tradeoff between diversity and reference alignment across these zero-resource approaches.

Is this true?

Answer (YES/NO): YES